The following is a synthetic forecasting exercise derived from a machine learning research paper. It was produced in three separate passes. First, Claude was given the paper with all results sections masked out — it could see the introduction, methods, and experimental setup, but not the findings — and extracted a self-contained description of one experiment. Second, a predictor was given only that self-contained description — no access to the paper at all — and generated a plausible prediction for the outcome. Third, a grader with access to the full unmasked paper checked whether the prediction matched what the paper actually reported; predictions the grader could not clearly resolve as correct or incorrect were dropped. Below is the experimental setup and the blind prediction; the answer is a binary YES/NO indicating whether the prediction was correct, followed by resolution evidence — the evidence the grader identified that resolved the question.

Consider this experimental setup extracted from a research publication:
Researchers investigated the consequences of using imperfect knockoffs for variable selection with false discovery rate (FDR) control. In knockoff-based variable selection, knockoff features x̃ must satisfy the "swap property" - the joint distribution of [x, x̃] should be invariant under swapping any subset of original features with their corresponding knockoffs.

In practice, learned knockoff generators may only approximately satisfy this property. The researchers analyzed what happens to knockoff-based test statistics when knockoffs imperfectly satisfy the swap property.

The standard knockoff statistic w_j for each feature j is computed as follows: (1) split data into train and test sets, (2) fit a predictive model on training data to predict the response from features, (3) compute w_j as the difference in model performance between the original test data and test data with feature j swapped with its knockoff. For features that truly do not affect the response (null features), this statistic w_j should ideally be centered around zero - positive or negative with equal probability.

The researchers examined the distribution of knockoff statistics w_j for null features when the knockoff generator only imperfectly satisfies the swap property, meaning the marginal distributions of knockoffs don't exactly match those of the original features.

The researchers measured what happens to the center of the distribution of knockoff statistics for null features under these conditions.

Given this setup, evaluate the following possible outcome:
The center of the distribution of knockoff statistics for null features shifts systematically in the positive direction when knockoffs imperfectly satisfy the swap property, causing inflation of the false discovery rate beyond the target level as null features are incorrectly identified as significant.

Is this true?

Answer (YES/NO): YES